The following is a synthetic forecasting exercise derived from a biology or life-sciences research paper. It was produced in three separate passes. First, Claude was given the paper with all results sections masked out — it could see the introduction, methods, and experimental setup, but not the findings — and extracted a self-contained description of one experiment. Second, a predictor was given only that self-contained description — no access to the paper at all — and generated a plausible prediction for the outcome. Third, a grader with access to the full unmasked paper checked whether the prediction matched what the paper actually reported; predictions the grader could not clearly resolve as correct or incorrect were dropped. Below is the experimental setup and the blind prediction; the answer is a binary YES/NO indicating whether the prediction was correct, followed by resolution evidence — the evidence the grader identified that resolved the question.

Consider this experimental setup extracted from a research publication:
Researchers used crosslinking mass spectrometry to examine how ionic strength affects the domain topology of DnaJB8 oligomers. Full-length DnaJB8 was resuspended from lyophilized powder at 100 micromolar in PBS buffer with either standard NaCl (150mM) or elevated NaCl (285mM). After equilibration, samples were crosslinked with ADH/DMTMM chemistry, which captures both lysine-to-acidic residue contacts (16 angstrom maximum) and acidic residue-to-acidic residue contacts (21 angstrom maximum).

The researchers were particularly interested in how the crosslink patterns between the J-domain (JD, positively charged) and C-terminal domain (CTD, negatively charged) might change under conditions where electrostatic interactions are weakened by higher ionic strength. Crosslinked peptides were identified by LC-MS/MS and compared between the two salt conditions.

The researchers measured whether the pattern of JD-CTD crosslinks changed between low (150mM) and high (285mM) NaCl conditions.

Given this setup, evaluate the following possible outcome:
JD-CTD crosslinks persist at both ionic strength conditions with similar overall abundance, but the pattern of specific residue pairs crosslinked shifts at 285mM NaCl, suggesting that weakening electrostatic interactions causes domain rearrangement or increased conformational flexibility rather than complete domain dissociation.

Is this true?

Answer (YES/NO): NO